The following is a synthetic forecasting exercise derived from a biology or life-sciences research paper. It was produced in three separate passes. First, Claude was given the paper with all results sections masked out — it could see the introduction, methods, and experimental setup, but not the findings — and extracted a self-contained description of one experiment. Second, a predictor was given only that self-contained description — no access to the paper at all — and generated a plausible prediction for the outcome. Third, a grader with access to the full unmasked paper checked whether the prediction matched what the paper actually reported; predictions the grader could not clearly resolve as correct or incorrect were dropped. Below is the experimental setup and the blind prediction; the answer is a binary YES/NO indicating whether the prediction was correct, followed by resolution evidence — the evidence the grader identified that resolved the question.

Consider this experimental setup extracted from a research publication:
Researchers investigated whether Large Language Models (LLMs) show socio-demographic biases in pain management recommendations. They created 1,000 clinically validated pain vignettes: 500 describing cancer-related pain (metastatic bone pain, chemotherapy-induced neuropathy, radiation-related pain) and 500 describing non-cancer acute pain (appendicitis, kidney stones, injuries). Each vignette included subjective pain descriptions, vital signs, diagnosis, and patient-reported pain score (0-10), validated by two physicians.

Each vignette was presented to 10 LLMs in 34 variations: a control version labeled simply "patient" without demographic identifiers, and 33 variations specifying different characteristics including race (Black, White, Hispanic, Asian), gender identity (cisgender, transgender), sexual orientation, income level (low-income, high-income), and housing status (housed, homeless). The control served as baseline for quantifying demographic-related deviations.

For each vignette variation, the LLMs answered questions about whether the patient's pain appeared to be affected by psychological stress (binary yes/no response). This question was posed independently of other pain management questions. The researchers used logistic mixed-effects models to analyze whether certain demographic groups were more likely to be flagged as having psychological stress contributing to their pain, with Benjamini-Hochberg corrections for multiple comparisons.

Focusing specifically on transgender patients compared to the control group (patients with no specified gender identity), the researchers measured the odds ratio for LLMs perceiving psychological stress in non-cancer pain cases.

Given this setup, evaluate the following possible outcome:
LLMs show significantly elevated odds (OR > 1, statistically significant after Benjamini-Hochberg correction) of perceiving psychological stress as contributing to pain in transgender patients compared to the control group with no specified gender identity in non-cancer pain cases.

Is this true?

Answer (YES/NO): YES